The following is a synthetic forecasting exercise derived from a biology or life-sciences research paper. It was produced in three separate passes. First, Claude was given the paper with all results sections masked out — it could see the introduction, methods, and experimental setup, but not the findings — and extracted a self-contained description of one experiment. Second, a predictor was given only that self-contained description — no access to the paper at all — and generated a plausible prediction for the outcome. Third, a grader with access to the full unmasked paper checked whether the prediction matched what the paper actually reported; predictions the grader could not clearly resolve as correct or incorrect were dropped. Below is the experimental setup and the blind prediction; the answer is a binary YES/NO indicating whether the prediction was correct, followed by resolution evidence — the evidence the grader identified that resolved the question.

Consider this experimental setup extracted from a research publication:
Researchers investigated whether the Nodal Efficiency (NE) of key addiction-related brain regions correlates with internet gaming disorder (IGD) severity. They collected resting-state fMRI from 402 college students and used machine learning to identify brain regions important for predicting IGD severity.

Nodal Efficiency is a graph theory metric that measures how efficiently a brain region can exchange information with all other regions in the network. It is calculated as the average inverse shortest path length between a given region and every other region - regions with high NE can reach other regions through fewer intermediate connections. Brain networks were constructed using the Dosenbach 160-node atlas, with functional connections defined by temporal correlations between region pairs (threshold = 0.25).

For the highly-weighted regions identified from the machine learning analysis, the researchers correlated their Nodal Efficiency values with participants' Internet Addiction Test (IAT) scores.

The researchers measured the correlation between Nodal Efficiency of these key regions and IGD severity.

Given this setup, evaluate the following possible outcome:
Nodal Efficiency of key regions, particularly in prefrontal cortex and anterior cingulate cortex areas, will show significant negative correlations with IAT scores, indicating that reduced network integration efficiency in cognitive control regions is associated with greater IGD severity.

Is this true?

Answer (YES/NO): NO